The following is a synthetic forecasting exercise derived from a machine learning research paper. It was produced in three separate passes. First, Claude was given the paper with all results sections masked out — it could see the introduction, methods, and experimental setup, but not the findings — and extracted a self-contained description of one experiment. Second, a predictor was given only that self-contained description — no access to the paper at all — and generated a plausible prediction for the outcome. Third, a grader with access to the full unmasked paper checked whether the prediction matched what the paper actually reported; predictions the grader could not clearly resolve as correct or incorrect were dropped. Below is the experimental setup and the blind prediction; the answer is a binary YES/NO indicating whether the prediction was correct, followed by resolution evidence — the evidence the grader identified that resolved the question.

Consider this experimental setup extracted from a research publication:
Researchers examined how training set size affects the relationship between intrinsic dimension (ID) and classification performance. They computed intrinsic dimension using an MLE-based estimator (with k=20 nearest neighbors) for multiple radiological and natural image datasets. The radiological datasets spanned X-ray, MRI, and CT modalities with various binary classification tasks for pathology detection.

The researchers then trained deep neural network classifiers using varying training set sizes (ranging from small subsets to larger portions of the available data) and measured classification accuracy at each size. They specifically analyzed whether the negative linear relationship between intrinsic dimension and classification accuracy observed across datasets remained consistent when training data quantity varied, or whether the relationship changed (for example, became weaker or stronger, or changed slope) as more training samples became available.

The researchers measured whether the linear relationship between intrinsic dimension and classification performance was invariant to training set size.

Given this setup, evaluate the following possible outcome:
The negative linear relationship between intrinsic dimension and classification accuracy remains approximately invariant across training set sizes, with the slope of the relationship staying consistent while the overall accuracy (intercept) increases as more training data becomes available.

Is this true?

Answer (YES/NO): YES